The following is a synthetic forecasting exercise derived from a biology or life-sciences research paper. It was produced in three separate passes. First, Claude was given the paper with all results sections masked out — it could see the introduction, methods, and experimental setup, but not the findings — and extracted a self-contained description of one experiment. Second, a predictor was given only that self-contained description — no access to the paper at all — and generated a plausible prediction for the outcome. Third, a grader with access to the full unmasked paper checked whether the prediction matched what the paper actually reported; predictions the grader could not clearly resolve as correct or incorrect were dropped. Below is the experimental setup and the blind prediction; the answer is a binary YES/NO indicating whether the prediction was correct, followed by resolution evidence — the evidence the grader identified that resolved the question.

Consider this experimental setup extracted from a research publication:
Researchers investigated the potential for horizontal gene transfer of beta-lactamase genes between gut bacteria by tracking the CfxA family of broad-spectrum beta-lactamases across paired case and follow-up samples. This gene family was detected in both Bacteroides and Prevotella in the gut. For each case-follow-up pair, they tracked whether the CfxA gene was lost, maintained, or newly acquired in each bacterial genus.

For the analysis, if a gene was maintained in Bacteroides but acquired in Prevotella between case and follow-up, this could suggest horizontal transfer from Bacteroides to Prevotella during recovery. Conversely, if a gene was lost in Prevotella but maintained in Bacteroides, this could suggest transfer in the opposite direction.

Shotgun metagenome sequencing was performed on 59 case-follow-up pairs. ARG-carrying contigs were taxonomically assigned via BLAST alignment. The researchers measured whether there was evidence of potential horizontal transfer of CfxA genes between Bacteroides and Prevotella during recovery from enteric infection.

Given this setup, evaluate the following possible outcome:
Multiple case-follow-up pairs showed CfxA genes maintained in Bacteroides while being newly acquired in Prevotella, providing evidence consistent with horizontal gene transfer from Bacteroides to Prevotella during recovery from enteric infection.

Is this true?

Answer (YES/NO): YES